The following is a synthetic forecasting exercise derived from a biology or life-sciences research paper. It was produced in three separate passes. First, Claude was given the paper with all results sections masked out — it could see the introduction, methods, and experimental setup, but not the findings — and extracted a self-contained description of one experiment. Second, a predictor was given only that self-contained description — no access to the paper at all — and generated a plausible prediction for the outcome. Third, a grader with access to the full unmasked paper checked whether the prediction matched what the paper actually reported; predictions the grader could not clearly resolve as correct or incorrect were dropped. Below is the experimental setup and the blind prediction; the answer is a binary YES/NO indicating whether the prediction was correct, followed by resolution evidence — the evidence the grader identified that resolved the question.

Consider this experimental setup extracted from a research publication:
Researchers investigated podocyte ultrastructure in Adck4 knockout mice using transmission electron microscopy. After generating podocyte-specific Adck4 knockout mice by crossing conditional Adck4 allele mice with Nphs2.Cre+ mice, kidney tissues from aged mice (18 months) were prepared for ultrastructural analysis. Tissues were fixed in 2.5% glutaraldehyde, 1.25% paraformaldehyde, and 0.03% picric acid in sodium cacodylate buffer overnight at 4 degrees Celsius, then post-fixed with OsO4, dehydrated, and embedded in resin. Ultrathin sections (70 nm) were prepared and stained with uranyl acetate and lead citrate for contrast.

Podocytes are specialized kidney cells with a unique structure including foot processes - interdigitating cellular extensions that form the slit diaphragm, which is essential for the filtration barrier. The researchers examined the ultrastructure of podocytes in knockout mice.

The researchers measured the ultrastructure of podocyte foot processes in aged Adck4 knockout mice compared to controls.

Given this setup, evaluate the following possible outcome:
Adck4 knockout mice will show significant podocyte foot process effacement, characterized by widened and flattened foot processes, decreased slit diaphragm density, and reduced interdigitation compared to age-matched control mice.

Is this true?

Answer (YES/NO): YES